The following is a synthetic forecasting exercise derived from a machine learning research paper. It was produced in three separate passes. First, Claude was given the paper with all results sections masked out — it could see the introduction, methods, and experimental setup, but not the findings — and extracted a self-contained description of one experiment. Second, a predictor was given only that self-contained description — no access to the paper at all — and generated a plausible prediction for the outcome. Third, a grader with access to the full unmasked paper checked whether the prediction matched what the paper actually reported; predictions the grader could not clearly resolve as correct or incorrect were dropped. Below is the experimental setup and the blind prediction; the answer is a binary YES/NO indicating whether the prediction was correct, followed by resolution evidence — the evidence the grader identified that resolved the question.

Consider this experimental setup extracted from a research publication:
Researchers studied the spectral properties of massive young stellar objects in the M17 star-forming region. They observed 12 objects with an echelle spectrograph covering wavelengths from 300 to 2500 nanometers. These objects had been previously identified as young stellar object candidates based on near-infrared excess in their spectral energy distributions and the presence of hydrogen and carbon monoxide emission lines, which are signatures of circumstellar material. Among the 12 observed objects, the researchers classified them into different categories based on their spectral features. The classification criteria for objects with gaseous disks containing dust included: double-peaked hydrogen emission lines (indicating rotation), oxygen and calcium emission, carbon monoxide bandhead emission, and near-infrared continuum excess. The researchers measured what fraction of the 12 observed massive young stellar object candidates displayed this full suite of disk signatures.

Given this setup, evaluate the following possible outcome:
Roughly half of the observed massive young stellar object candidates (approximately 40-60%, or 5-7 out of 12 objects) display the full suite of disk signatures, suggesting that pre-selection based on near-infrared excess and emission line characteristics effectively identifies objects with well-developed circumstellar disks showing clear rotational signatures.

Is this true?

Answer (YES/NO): YES